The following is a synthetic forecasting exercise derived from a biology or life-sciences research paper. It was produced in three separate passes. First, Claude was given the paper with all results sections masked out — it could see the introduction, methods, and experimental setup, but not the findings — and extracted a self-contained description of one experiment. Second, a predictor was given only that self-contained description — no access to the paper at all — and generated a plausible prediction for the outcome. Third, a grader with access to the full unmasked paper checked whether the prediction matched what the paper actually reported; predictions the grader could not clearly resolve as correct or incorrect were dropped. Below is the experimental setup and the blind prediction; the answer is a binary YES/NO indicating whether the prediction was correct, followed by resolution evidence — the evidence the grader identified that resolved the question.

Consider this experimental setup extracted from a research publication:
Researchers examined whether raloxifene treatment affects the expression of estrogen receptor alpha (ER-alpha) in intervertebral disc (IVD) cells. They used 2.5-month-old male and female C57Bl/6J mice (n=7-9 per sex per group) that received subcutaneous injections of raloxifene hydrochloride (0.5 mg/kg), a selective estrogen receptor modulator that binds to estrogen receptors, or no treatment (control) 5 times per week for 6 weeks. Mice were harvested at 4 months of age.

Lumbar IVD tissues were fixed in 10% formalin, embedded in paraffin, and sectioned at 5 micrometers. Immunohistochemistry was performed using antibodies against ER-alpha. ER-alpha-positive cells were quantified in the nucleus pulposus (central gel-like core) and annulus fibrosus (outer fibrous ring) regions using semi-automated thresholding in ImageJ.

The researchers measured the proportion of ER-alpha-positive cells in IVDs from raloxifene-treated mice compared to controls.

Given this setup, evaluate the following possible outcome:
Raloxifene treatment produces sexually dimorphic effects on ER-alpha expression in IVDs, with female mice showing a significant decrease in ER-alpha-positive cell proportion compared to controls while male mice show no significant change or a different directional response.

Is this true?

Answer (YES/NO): NO